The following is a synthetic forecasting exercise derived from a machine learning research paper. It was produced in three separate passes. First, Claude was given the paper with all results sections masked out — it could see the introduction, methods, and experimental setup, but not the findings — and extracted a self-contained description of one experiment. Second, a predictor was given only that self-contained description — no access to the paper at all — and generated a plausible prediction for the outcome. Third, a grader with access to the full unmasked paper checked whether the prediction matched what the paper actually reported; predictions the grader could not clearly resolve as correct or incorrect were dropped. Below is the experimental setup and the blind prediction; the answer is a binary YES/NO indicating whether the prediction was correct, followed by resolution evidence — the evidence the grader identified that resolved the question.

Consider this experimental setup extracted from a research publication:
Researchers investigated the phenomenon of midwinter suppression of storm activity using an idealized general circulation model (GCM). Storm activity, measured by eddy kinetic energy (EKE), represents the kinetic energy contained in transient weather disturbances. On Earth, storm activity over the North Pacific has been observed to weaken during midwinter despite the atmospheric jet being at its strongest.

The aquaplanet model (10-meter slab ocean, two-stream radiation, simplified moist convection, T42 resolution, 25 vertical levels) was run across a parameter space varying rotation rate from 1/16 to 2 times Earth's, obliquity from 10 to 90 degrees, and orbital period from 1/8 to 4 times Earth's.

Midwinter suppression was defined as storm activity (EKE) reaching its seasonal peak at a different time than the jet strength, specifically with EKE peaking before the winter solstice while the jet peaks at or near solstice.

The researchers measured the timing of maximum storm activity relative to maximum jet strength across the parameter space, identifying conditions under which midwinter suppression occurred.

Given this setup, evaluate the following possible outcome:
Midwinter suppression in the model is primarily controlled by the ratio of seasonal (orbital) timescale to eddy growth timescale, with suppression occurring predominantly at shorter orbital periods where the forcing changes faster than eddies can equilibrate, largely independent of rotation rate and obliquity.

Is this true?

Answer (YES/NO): NO